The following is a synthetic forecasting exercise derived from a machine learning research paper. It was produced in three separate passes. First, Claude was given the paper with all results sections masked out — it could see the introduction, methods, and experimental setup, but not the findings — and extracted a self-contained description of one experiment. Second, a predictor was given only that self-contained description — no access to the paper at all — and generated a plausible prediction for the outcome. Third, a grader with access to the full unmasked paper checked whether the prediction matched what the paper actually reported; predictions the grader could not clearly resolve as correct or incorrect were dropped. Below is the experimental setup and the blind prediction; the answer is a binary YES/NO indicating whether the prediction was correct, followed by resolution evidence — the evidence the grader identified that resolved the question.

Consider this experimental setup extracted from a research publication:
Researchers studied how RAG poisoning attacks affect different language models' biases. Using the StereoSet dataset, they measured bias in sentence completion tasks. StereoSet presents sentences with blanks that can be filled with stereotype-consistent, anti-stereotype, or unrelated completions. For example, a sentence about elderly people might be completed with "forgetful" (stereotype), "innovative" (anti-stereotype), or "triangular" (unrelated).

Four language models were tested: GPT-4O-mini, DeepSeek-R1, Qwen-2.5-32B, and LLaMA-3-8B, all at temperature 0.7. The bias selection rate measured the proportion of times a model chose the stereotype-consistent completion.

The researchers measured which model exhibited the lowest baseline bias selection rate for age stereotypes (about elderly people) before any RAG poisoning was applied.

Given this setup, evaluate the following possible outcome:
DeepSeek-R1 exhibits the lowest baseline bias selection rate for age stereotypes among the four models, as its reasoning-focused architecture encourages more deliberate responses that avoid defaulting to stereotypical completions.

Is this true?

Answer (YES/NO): NO